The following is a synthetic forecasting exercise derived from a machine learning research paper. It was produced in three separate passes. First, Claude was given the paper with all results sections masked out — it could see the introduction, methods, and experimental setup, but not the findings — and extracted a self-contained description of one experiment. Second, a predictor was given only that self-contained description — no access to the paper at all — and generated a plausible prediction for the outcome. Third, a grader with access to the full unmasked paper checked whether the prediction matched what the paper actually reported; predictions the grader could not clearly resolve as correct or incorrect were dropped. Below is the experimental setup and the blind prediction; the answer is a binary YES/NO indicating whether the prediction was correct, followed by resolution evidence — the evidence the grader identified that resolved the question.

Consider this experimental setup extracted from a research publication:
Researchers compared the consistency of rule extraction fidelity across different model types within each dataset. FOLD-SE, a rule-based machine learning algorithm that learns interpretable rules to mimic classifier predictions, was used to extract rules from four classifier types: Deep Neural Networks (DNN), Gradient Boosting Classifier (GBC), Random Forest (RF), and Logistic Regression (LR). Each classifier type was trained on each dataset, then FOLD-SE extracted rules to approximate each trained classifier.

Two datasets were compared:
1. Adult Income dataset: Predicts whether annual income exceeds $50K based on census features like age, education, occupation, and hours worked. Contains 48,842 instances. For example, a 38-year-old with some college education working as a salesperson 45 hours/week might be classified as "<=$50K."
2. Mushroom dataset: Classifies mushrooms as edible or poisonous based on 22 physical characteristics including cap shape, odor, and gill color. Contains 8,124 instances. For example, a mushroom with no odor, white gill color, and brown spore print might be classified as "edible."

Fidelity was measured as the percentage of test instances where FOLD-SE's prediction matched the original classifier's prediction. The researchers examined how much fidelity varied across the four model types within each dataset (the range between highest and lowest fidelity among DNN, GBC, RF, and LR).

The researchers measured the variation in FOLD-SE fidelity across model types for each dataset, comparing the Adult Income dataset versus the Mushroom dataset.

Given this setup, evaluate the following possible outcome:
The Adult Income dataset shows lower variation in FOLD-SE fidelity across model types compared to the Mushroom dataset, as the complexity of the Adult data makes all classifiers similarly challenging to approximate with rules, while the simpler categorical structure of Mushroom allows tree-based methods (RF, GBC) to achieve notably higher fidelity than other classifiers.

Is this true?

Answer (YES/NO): NO